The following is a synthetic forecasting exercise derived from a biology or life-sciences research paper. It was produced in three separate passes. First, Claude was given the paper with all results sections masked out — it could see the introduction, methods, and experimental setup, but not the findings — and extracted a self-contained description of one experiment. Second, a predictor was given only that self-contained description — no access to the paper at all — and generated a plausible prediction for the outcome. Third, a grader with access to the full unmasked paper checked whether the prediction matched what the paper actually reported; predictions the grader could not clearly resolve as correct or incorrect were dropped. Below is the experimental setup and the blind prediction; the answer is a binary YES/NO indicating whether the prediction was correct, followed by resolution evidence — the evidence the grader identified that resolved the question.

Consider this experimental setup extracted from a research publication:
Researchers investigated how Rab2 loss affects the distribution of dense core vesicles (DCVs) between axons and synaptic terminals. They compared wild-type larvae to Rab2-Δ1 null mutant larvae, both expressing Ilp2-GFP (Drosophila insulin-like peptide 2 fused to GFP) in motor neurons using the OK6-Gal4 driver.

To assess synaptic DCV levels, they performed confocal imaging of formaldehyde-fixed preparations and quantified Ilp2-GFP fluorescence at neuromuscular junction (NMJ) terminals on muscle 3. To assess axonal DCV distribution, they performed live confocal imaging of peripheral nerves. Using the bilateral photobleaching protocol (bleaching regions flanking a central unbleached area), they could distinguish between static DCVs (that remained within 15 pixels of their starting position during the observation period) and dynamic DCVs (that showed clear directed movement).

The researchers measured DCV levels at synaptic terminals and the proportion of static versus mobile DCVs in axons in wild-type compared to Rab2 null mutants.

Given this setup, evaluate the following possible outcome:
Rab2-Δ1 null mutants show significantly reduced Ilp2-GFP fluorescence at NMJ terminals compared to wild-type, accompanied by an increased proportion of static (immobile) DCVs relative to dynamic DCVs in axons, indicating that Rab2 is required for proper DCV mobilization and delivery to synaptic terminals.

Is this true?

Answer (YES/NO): YES